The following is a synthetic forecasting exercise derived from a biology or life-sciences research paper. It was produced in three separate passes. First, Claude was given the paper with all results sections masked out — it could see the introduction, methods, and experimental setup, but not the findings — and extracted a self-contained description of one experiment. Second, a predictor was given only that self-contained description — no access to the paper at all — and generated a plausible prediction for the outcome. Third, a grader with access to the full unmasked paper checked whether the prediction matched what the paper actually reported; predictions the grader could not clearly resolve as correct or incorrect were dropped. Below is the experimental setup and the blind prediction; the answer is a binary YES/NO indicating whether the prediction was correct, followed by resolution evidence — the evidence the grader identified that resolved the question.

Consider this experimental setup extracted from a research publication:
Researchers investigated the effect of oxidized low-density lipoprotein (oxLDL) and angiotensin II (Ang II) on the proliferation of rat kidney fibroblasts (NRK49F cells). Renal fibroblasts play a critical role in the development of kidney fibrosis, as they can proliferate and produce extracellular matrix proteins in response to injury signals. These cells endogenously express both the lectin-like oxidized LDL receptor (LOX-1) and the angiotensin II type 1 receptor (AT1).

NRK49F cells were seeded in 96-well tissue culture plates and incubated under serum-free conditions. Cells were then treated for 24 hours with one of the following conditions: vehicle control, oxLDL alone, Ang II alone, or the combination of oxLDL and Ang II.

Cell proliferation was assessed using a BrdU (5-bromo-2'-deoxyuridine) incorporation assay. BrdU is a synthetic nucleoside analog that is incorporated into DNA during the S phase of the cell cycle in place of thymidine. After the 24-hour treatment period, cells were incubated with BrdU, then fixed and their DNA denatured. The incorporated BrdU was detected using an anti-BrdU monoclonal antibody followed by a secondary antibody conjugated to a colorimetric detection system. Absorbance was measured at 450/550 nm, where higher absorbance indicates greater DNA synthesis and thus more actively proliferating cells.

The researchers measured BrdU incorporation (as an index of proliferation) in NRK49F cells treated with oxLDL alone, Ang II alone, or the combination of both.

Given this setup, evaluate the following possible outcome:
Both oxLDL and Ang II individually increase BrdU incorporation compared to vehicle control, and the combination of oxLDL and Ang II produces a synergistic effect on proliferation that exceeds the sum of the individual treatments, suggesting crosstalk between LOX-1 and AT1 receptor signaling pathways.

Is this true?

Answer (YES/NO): NO